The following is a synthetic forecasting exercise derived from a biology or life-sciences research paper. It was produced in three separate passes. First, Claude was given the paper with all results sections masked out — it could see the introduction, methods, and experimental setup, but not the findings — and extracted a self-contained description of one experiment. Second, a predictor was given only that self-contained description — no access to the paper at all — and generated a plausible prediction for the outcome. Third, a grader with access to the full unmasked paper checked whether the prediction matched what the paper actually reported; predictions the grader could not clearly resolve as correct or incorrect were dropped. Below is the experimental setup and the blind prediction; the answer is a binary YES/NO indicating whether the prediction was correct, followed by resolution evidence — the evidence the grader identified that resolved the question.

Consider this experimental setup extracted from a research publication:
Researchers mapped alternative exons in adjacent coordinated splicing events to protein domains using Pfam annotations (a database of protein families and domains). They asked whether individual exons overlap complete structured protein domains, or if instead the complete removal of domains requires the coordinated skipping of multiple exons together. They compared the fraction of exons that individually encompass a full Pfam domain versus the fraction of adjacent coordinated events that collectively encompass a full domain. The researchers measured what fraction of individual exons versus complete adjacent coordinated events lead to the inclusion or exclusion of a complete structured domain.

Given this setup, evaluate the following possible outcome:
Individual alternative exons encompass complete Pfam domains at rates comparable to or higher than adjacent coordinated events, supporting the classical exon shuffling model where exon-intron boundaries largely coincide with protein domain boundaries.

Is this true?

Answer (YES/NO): NO